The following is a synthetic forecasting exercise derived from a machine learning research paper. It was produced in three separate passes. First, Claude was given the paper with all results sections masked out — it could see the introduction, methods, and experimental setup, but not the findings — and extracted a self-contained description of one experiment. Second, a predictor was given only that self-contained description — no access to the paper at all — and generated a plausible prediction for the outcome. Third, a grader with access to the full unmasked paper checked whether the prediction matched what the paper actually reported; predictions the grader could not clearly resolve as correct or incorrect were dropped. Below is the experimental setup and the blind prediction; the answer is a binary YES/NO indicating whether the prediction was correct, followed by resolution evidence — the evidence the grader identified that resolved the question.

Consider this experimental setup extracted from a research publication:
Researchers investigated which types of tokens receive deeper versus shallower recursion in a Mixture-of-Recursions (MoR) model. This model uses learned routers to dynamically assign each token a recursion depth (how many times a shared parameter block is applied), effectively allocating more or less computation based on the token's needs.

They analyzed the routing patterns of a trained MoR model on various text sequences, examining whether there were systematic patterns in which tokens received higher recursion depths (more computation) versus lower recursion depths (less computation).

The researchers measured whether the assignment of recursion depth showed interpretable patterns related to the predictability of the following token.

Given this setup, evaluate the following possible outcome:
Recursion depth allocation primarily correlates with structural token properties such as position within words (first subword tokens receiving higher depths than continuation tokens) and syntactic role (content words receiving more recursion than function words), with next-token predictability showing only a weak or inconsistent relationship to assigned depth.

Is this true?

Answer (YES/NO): NO